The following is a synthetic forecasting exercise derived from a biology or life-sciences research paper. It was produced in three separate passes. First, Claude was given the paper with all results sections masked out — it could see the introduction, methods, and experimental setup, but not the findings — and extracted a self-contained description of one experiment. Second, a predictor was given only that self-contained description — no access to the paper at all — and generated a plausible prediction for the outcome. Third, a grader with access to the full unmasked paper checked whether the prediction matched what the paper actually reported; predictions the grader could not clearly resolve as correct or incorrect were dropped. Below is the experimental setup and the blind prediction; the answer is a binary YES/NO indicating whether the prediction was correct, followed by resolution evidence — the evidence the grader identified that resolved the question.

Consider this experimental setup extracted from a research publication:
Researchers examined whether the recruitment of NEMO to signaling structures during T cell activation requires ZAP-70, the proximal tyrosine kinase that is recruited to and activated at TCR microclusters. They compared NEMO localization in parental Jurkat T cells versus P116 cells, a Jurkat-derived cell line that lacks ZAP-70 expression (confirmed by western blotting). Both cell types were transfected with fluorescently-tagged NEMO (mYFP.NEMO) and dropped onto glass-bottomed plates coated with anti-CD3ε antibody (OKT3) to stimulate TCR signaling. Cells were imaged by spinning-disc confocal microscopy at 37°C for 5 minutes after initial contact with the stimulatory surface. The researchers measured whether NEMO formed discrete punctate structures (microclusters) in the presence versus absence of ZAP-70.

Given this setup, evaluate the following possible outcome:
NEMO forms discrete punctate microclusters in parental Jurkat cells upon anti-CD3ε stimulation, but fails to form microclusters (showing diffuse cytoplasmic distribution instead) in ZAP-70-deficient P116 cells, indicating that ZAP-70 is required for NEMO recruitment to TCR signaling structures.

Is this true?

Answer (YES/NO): NO